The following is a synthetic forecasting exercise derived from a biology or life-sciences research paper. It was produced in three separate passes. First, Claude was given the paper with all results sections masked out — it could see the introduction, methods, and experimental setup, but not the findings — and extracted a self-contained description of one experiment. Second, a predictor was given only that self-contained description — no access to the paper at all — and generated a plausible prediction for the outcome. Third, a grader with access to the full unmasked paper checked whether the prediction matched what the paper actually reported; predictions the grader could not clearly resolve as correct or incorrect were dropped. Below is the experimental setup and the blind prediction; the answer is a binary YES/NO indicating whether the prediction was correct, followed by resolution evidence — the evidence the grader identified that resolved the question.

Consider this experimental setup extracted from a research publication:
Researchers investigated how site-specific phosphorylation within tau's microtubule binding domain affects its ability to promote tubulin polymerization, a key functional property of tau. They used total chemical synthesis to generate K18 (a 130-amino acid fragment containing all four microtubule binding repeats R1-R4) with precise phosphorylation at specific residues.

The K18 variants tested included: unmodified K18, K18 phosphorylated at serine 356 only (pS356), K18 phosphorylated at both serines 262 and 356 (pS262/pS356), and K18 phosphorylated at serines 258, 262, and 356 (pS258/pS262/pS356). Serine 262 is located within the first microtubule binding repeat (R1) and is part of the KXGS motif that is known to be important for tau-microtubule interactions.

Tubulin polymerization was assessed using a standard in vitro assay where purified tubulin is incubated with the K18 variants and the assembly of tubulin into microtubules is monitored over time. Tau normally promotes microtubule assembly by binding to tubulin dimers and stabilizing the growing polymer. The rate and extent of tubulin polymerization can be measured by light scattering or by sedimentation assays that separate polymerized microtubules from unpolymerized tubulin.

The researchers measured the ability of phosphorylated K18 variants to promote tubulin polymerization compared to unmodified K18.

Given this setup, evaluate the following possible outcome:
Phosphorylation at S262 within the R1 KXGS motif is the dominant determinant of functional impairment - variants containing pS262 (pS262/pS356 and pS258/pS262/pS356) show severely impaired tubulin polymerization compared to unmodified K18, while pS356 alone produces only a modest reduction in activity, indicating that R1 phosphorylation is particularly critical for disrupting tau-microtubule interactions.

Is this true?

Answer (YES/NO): YES